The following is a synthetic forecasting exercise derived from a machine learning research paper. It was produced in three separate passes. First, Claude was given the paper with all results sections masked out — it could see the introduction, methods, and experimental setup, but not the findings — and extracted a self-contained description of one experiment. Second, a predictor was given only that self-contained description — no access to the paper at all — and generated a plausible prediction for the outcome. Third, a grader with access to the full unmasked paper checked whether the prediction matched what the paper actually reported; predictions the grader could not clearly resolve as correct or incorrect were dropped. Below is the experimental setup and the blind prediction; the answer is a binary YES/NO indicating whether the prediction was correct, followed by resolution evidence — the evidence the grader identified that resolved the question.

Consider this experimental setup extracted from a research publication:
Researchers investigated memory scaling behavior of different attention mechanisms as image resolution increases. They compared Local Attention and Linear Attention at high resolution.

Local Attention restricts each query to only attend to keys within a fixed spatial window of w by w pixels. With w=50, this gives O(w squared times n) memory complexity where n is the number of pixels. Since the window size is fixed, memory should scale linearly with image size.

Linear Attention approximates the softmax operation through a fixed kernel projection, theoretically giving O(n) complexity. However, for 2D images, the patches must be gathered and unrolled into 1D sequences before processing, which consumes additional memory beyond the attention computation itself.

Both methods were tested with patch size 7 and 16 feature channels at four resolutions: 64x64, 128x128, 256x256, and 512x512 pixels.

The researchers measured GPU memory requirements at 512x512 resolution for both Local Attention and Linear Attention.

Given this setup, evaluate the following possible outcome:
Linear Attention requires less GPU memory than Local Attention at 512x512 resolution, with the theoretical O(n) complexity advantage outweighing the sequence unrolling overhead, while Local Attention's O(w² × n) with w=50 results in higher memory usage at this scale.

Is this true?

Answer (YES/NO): YES